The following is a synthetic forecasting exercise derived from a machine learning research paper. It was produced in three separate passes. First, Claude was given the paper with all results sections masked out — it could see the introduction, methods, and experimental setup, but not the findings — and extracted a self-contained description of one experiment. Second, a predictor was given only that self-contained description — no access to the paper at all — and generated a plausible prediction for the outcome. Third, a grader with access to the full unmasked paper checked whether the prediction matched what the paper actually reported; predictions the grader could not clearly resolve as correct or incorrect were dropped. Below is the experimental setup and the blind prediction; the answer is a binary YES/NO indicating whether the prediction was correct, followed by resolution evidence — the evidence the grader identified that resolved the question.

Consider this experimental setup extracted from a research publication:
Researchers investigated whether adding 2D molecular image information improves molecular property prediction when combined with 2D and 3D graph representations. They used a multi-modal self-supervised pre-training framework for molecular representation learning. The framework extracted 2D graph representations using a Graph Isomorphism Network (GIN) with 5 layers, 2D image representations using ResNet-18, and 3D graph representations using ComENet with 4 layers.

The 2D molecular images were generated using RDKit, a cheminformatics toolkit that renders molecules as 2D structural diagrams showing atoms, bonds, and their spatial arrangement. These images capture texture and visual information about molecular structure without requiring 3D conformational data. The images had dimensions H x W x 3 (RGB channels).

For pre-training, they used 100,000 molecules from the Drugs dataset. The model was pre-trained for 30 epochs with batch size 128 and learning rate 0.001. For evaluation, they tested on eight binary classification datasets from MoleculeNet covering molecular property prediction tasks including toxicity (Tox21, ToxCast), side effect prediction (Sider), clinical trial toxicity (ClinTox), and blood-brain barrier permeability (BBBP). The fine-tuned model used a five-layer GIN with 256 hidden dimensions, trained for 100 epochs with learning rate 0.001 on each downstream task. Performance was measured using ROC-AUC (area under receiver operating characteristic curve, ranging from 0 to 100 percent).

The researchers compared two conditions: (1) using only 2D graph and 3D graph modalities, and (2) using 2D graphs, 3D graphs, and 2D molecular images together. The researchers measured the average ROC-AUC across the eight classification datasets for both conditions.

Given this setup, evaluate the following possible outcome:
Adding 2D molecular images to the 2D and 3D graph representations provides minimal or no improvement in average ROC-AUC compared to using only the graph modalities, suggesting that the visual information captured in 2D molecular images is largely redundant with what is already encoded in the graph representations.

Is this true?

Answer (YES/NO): NO